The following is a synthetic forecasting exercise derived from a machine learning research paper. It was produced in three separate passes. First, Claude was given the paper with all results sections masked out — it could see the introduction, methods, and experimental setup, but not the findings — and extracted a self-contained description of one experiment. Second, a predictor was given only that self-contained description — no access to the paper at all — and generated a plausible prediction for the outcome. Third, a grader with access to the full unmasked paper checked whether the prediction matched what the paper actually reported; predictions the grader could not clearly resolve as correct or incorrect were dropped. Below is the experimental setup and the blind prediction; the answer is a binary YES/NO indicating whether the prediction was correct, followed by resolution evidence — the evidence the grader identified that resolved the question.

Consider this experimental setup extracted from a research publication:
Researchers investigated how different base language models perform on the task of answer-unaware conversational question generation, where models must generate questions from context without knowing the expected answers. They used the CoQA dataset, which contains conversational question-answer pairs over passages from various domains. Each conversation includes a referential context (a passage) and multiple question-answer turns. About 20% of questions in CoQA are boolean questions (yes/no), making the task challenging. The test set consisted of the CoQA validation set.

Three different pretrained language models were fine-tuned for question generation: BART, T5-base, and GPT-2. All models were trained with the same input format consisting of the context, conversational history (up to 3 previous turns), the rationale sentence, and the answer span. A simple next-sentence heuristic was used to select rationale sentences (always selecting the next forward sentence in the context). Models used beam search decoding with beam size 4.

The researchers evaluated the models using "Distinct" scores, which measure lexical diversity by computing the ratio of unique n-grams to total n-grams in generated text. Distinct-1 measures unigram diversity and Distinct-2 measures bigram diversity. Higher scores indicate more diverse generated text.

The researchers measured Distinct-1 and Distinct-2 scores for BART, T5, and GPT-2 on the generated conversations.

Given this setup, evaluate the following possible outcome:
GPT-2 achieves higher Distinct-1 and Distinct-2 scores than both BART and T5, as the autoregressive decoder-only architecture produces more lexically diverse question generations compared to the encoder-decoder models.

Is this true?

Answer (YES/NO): NO